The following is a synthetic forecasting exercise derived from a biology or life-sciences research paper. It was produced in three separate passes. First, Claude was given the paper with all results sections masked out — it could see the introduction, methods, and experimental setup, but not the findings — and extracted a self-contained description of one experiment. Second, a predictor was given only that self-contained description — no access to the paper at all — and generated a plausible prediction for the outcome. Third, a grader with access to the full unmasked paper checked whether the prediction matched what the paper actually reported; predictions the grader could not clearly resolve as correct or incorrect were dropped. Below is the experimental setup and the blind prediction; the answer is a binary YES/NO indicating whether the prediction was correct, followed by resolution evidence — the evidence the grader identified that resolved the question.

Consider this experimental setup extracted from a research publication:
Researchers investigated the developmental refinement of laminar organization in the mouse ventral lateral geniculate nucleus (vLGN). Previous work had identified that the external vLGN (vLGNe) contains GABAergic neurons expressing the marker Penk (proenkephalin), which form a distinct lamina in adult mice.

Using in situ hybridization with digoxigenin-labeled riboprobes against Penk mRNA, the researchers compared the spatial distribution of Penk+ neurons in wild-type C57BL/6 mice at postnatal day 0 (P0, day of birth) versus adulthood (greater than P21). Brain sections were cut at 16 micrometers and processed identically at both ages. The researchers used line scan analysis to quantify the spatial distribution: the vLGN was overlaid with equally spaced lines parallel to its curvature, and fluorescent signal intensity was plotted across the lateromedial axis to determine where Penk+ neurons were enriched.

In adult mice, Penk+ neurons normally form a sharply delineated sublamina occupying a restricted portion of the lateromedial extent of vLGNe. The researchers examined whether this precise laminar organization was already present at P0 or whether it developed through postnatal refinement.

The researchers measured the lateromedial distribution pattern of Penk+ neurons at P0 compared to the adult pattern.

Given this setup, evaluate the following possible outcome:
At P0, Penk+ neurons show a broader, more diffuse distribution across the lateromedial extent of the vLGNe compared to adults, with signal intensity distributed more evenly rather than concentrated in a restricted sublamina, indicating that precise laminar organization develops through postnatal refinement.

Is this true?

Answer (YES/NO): YES